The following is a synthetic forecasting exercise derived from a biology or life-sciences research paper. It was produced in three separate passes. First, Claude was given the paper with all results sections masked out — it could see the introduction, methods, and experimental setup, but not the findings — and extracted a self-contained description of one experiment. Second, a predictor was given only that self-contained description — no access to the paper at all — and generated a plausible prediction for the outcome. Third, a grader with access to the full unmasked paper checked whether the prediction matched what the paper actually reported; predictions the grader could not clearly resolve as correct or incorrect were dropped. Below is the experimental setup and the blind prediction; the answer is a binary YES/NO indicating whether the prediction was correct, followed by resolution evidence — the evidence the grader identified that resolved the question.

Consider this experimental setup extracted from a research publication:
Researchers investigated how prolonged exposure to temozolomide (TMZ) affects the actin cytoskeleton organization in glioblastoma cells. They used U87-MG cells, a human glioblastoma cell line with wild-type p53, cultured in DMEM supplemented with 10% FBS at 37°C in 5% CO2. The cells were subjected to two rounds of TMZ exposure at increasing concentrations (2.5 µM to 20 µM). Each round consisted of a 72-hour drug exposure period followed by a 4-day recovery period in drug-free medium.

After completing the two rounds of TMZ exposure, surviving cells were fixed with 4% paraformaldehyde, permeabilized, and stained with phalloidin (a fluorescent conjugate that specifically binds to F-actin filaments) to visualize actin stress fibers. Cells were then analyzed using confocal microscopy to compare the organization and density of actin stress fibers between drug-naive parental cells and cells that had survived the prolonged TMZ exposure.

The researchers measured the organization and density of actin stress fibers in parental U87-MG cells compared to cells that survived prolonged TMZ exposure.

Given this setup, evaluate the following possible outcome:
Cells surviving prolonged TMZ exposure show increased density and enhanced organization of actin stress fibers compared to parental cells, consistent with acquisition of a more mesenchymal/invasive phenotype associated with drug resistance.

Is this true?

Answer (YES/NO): YES